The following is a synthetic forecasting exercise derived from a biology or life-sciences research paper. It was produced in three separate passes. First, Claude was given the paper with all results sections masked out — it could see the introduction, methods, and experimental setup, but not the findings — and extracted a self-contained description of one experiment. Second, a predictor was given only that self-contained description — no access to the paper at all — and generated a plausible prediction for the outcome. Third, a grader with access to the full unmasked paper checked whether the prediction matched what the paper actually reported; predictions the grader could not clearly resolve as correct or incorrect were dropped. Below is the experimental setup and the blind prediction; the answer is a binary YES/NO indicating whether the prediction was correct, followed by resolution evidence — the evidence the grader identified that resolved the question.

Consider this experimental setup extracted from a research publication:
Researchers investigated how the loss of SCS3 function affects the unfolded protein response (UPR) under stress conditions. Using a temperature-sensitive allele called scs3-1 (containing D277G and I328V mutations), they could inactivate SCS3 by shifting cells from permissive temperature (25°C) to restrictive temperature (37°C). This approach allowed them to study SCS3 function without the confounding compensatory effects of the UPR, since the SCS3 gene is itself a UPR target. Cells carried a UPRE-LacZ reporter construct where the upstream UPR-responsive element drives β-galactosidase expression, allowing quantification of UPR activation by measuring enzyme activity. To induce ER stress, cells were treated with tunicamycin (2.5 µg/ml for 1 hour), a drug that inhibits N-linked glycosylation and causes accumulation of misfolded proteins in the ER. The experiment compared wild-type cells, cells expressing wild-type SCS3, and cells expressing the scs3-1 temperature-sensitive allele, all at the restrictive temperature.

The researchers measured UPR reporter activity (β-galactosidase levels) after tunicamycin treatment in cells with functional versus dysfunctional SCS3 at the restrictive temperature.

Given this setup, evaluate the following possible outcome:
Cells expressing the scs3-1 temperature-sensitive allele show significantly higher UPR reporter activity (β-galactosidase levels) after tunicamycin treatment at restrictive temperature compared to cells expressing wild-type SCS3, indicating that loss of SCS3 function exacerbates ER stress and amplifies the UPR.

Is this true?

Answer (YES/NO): NO